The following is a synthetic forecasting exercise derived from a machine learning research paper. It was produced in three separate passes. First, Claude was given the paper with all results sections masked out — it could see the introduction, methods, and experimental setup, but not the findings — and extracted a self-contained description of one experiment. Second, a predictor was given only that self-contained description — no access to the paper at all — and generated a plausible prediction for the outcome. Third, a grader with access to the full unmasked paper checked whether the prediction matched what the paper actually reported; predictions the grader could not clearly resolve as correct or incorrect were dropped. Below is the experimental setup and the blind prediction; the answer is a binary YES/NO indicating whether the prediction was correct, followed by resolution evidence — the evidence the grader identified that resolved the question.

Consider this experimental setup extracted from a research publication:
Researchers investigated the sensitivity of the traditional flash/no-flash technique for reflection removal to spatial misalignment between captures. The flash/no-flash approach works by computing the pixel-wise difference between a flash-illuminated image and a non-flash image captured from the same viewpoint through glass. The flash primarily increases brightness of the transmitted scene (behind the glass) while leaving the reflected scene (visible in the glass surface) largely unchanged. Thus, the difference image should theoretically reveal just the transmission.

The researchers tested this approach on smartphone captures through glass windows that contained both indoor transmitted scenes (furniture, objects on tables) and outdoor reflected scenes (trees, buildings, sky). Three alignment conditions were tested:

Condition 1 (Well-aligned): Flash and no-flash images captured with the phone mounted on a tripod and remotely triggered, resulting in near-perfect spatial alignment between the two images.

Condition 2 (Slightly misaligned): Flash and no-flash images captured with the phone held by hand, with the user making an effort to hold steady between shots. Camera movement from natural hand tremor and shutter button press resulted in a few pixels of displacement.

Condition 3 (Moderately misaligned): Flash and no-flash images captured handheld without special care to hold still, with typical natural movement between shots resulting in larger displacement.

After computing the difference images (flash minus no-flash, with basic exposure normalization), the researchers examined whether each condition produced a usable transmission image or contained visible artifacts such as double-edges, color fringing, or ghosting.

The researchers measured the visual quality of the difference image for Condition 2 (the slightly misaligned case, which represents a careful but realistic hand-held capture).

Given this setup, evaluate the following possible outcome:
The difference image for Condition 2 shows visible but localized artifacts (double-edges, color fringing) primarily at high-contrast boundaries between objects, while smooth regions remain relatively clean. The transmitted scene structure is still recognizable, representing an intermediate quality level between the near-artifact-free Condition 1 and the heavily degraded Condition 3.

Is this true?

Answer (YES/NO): NO